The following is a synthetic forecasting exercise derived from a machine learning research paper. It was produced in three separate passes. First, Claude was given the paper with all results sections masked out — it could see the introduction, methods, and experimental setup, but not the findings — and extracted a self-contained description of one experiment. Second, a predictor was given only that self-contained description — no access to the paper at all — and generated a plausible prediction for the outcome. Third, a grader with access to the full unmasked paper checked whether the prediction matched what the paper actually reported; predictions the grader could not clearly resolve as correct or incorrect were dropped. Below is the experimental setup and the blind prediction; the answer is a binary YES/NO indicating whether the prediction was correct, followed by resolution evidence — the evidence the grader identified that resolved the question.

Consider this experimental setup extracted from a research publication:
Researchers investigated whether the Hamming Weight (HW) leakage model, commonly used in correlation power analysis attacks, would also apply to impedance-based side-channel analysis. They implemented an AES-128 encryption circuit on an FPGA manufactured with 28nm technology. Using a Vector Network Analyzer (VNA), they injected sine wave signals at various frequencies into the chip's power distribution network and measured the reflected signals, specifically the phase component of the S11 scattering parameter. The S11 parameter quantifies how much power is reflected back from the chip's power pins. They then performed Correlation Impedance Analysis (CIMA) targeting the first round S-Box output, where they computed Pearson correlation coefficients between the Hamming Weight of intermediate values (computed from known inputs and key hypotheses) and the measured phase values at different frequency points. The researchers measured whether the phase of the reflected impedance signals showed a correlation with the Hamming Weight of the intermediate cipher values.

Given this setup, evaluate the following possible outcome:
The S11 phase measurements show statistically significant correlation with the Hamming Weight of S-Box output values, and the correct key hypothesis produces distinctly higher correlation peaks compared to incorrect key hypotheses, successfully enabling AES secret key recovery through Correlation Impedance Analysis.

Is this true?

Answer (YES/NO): YES